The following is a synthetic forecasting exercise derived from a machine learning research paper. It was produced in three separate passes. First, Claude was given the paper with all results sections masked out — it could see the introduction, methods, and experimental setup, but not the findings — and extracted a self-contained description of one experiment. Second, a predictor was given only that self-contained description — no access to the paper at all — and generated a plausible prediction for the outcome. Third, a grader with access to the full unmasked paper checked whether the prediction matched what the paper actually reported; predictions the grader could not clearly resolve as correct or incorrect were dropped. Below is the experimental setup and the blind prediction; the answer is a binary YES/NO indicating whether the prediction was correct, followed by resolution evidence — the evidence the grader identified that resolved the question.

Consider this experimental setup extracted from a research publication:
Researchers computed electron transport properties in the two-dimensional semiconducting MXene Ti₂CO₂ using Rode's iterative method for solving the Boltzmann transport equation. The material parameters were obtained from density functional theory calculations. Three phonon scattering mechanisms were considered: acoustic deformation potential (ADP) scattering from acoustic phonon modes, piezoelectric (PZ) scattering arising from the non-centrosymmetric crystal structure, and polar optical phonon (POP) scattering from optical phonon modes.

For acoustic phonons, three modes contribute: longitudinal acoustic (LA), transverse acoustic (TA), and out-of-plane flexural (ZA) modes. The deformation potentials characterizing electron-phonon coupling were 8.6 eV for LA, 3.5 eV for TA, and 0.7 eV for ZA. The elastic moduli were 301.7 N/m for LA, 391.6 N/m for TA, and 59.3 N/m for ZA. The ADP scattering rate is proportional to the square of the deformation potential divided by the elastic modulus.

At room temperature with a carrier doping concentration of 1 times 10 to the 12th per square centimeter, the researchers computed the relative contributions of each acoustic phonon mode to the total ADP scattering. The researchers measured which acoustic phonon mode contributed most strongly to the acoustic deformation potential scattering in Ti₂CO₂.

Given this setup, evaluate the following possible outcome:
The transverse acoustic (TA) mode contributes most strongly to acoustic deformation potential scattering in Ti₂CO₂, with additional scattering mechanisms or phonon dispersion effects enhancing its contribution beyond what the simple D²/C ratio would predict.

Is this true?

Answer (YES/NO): NO